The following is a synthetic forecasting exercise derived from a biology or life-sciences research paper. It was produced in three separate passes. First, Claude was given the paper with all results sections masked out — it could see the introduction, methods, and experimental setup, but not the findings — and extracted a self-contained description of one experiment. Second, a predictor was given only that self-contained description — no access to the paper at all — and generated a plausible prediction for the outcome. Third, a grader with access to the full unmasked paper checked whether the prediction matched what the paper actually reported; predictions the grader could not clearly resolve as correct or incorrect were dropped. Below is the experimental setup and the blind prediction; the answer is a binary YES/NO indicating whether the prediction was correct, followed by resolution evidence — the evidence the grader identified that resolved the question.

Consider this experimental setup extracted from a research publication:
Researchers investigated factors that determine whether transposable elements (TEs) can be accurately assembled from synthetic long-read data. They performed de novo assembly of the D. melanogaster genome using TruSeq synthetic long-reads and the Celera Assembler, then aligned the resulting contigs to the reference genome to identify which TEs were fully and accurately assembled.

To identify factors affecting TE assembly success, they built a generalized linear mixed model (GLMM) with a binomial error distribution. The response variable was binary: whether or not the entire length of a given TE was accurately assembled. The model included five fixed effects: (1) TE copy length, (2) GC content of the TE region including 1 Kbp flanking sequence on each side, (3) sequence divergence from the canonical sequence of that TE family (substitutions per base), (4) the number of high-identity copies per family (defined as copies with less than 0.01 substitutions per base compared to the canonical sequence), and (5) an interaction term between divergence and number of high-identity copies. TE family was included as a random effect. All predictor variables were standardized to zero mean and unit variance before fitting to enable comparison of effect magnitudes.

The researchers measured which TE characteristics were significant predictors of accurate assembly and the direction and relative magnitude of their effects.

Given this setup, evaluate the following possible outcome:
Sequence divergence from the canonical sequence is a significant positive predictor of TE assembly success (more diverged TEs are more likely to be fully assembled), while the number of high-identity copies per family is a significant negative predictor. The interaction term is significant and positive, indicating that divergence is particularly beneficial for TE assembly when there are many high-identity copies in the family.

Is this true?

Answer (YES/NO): YES